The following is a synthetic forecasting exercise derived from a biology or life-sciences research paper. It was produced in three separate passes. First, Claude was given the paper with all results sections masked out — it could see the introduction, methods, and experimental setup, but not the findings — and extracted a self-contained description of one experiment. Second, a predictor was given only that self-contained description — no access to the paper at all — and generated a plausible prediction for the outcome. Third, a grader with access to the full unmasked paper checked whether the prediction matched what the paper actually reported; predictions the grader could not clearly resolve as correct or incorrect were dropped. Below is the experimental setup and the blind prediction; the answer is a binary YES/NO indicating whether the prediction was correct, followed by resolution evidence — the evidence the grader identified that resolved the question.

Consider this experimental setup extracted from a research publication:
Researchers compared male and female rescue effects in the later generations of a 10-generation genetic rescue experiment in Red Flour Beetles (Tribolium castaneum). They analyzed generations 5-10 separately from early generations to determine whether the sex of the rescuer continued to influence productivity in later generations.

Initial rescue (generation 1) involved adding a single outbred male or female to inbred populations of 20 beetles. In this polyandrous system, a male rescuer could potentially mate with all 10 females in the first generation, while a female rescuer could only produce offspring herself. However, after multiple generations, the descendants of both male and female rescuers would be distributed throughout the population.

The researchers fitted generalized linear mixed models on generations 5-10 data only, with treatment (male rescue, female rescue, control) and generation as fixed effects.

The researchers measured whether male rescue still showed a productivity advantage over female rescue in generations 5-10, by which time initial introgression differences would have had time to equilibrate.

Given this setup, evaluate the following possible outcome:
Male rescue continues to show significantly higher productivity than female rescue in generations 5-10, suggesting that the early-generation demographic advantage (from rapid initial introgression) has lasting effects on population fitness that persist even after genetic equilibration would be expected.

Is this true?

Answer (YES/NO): NO